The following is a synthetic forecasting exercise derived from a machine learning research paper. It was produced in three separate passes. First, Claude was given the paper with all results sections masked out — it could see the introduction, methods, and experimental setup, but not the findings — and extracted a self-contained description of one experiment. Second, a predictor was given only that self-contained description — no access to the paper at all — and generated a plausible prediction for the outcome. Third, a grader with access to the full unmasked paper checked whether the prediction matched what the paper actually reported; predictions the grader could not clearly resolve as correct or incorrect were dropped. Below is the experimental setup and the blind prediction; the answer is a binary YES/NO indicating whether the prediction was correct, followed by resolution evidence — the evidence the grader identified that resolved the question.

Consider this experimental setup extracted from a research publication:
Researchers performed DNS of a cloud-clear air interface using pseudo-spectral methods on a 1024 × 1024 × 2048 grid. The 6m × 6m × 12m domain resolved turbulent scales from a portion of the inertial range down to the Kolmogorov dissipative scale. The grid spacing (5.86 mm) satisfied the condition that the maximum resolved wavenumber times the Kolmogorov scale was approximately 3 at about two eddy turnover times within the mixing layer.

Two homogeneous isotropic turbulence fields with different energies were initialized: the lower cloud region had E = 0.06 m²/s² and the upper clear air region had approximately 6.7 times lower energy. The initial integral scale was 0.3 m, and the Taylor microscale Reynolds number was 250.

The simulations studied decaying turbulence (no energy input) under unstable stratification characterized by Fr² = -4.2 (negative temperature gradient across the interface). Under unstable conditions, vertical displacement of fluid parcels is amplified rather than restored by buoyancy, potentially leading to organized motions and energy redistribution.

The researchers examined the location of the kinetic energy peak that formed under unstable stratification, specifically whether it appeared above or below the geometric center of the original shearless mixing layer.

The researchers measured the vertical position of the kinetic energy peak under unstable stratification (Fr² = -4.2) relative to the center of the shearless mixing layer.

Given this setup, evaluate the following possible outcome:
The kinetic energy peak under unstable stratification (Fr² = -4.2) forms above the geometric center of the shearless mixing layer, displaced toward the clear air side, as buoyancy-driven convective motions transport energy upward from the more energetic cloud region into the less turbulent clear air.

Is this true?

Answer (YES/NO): NO